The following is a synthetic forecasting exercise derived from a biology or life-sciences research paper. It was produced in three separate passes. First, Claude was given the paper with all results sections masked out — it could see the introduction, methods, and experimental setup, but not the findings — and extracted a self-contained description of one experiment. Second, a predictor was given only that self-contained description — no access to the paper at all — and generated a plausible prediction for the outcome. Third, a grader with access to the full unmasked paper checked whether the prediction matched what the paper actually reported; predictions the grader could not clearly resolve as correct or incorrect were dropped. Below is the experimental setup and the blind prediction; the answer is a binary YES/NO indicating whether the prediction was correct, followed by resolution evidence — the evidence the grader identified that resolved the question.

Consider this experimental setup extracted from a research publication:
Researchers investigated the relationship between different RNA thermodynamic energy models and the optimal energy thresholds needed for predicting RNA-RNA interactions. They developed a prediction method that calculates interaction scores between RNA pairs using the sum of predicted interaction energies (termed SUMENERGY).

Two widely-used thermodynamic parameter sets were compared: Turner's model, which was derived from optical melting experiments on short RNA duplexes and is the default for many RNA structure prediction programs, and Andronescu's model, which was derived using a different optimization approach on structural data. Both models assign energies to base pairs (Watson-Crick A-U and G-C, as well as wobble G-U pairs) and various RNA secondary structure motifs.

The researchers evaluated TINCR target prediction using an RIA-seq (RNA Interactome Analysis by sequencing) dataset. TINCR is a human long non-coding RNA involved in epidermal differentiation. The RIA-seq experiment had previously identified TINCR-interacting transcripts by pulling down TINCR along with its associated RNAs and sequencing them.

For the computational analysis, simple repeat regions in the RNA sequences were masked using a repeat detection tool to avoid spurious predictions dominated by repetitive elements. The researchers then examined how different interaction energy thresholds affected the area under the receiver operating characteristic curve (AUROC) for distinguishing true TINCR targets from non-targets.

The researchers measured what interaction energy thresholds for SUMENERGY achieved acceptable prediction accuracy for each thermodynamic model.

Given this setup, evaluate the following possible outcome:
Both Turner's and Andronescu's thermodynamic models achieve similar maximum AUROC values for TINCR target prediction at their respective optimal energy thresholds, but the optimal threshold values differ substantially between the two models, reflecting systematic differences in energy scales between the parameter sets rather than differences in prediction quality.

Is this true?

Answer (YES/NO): YES